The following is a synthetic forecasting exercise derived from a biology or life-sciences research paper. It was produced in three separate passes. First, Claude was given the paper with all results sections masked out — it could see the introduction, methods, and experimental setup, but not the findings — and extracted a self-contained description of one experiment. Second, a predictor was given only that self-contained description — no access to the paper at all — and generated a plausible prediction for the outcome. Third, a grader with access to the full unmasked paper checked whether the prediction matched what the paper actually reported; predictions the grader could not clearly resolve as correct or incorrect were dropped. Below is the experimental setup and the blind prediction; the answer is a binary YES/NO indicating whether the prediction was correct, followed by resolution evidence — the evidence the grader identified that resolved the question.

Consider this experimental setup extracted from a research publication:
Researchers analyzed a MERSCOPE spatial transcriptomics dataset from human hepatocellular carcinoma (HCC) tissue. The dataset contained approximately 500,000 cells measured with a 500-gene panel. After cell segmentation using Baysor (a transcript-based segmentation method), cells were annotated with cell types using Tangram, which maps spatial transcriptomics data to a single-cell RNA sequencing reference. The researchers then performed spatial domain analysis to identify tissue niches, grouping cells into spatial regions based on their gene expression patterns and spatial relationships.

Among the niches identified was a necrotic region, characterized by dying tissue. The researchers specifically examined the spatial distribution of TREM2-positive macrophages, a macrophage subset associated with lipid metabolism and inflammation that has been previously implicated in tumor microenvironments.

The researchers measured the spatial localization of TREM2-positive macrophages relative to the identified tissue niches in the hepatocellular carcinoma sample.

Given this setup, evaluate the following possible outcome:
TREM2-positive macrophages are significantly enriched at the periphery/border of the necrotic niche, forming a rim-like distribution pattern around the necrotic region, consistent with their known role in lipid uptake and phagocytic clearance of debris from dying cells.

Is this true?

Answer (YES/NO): NO